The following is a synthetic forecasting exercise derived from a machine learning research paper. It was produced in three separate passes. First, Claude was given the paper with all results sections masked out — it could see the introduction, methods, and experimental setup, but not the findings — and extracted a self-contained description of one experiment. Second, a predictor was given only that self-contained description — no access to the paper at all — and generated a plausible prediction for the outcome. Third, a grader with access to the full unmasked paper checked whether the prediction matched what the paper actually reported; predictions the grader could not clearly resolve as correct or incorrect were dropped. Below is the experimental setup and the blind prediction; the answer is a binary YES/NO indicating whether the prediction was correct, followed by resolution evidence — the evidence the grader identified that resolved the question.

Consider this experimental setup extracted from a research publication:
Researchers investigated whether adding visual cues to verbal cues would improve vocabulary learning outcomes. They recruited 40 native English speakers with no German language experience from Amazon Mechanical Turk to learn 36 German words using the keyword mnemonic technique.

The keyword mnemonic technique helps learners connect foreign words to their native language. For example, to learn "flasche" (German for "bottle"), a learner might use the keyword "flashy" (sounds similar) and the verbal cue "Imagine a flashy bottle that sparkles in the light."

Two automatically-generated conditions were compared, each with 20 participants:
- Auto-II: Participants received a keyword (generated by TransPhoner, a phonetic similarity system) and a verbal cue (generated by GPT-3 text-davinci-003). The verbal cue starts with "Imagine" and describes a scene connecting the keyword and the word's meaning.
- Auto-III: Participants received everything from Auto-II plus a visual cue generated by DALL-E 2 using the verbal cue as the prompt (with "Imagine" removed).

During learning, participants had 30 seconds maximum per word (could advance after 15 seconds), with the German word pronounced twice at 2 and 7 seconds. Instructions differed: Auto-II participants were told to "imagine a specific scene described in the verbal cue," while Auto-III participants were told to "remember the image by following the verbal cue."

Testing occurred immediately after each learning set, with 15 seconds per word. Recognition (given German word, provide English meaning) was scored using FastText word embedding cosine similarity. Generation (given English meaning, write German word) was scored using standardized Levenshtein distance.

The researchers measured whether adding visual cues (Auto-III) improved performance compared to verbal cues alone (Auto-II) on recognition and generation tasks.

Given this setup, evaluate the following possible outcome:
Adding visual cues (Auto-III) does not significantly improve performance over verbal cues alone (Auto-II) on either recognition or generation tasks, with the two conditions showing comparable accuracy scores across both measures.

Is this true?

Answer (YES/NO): YES